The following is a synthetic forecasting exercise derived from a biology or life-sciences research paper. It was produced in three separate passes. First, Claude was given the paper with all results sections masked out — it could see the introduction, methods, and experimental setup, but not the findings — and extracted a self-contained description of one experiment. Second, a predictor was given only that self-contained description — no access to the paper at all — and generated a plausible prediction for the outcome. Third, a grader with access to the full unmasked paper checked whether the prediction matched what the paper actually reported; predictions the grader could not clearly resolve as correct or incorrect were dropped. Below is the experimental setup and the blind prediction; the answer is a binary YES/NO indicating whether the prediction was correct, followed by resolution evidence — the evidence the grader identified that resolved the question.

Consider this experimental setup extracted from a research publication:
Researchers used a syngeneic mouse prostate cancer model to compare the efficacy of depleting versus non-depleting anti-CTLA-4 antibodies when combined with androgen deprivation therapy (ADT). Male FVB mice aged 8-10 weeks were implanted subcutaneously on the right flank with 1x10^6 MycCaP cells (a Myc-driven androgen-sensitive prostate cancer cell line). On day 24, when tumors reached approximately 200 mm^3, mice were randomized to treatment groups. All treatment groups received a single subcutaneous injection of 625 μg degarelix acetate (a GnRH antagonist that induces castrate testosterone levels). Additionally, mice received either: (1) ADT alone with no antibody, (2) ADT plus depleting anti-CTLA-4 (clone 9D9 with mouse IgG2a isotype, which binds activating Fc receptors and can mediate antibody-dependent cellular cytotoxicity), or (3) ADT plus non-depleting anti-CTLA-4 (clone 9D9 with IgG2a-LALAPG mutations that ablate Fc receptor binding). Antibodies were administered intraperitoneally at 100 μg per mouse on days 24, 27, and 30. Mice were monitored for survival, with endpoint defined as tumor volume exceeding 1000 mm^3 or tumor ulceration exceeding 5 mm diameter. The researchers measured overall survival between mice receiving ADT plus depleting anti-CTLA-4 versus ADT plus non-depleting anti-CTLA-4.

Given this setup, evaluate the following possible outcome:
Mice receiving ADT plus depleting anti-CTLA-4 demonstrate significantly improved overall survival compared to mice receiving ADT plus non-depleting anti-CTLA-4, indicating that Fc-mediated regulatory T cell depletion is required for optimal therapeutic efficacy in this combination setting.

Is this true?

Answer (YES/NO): YES